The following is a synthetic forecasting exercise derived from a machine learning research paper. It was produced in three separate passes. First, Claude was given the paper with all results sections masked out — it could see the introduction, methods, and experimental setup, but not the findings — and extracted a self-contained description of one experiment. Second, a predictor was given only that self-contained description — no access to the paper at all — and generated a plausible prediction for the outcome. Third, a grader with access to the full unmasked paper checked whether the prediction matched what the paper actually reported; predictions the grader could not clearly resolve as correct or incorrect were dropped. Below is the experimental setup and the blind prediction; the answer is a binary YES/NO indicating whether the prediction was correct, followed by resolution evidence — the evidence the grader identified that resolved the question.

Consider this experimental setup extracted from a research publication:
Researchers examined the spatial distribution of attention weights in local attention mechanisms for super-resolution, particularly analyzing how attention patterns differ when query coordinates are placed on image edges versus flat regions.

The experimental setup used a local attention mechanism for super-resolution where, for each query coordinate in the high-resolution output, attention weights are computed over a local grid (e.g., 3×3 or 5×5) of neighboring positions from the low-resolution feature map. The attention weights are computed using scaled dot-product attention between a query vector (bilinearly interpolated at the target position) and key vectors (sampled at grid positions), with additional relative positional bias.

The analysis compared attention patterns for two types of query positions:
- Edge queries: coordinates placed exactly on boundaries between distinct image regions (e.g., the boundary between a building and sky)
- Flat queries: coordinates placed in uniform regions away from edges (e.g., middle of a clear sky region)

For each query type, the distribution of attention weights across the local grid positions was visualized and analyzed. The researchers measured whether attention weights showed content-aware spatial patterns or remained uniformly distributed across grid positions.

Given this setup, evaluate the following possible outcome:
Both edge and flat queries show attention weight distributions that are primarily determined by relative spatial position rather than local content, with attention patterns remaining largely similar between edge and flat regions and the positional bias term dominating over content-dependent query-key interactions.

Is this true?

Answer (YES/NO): NO